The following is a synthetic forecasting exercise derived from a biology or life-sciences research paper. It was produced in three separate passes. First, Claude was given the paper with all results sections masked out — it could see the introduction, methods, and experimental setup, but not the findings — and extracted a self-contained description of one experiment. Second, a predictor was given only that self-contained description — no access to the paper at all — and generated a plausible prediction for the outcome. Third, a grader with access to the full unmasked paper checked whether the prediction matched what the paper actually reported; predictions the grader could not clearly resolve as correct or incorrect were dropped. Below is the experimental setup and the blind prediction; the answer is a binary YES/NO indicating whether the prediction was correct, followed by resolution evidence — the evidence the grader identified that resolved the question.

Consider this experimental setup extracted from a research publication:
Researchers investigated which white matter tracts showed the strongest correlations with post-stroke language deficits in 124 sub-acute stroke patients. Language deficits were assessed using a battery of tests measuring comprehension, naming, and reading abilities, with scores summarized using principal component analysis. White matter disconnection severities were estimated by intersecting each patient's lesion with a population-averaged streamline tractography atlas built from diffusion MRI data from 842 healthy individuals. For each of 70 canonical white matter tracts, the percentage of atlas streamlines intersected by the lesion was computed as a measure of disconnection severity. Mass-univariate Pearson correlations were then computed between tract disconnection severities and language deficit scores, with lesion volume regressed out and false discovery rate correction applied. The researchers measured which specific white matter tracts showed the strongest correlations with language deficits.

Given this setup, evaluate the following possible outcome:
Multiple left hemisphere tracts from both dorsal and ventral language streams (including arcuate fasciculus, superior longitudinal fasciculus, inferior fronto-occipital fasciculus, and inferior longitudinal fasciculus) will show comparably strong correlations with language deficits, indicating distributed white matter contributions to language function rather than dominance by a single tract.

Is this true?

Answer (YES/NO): NO